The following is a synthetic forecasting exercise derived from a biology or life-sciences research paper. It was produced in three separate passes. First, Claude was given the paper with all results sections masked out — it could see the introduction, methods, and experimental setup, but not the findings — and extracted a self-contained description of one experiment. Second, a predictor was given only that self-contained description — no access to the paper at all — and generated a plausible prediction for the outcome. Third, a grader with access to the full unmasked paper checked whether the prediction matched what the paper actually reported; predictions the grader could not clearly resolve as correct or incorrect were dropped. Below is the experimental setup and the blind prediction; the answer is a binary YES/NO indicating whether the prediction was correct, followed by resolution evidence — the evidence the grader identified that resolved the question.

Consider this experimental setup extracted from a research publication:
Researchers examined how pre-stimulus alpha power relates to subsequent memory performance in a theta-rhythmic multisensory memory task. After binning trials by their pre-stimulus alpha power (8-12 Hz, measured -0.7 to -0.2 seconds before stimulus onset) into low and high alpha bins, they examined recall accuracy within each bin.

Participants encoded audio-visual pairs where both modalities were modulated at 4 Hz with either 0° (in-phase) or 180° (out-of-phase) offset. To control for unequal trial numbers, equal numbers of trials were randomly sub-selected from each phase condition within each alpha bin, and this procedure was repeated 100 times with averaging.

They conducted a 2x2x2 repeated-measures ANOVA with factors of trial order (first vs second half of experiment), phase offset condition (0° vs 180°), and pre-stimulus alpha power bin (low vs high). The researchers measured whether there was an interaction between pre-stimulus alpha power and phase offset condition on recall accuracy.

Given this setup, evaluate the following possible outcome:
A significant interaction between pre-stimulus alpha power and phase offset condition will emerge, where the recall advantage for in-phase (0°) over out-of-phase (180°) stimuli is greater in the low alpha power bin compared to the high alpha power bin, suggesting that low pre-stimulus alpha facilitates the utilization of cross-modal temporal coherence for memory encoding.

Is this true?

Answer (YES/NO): YES